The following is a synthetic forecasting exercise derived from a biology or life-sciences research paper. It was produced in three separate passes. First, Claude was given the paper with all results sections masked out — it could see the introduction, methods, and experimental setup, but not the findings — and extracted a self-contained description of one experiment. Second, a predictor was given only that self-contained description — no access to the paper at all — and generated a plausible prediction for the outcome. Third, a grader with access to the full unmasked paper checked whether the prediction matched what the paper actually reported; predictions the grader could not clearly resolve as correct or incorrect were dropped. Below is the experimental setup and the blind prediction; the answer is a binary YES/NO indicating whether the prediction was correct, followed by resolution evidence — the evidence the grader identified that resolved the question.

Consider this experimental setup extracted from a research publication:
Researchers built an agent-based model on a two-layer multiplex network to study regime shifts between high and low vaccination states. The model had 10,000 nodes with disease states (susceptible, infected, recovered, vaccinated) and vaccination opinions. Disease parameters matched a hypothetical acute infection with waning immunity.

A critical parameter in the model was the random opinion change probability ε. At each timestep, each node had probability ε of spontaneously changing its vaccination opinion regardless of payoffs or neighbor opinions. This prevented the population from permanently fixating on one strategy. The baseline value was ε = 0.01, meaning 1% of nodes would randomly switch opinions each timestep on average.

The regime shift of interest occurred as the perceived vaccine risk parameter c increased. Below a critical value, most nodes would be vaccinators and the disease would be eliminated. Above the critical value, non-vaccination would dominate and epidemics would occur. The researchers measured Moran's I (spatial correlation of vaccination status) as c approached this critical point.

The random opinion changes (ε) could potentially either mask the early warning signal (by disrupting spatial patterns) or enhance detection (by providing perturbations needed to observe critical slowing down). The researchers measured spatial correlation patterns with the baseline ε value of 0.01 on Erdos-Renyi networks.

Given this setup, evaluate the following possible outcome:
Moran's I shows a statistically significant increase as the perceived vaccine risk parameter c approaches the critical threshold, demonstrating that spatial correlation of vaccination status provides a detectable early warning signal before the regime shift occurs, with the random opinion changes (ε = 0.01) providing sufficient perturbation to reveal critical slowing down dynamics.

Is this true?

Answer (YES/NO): YES